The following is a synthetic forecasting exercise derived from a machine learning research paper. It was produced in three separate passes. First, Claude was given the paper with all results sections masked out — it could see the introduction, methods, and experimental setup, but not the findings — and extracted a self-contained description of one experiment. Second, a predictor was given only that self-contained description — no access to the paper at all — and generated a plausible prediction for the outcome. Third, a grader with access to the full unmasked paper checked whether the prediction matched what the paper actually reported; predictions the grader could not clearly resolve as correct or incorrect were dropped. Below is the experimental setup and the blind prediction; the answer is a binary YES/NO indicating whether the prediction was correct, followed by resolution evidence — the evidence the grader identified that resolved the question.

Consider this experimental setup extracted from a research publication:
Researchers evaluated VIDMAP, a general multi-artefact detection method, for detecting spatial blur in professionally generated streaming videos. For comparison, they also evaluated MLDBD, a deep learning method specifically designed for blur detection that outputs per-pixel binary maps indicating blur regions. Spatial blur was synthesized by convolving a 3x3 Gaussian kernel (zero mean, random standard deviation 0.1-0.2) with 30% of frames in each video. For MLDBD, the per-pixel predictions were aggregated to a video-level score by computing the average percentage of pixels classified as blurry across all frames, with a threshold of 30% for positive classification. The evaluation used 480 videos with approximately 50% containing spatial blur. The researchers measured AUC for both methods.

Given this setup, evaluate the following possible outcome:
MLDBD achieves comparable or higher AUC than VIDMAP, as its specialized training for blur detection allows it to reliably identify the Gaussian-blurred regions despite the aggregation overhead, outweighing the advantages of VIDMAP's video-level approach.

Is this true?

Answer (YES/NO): YES